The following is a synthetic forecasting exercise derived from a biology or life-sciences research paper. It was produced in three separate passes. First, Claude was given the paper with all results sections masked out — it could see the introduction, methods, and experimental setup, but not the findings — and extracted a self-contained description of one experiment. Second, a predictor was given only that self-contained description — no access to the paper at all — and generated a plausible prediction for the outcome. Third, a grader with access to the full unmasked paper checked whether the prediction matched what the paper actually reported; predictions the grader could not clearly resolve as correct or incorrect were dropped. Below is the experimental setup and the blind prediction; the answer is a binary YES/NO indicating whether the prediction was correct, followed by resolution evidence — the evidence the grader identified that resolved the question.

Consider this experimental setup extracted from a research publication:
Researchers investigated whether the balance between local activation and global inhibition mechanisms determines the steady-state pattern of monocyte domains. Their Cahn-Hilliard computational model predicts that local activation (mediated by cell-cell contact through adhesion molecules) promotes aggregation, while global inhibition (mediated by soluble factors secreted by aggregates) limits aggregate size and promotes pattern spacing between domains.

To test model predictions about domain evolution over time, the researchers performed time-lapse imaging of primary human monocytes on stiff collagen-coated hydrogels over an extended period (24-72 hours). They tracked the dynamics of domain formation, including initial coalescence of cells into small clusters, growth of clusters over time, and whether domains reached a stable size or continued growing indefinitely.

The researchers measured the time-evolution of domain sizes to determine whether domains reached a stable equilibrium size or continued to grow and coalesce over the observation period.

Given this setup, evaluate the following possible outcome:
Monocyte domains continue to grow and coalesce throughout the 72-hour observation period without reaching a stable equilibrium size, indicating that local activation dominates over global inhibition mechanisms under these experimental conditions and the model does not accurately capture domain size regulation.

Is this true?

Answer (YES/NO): NO